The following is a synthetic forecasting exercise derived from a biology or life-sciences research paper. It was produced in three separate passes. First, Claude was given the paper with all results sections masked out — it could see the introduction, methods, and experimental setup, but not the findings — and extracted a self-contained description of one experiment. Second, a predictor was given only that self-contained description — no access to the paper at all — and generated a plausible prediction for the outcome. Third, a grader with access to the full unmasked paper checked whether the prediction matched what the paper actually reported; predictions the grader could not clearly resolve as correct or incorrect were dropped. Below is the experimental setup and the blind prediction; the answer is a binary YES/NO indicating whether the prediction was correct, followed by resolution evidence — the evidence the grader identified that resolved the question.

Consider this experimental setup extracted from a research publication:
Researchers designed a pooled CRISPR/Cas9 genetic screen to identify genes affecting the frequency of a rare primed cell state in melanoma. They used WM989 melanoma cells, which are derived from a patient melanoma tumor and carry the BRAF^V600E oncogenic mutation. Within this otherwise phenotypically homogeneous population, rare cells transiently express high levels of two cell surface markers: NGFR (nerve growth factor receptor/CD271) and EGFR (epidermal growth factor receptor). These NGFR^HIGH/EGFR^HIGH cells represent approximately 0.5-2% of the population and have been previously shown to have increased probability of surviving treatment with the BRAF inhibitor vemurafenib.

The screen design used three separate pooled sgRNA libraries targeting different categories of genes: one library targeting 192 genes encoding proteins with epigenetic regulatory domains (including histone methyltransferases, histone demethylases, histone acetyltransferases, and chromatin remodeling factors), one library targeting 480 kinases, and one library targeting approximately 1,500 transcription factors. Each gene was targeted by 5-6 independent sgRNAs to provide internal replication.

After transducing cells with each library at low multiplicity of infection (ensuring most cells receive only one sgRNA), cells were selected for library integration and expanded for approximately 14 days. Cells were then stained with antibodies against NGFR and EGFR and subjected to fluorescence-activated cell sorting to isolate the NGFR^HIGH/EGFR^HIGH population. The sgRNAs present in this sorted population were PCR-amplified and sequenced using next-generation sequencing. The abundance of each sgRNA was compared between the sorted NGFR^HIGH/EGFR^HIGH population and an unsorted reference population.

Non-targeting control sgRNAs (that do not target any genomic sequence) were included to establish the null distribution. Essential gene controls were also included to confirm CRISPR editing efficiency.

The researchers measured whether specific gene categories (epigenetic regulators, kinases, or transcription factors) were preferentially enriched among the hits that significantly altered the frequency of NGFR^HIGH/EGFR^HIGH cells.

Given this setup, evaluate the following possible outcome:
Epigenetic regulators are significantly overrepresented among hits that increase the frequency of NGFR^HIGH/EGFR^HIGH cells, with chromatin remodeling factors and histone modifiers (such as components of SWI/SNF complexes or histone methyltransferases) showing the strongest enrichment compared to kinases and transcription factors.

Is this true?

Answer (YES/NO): NO